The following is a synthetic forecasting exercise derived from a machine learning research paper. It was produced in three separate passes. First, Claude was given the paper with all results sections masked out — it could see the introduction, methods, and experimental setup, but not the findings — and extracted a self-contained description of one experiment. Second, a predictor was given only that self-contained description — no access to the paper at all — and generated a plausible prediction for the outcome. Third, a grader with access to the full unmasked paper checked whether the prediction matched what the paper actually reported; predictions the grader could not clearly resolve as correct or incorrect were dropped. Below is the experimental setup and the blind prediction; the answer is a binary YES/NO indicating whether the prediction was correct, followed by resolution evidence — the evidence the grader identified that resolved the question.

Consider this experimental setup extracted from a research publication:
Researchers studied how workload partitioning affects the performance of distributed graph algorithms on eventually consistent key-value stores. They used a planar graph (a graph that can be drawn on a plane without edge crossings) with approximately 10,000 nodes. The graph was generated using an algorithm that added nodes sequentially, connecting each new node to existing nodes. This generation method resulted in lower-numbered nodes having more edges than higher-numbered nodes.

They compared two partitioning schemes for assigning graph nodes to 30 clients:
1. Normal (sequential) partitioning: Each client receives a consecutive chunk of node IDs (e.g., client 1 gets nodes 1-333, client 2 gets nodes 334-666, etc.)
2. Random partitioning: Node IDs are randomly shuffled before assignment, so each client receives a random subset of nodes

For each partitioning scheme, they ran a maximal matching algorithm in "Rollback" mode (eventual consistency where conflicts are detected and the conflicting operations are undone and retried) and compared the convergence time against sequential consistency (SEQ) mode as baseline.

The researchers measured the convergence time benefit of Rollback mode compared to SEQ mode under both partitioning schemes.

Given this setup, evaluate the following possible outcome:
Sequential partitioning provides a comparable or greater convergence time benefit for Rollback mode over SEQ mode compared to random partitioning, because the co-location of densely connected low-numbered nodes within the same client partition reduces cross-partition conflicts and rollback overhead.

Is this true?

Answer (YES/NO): NO